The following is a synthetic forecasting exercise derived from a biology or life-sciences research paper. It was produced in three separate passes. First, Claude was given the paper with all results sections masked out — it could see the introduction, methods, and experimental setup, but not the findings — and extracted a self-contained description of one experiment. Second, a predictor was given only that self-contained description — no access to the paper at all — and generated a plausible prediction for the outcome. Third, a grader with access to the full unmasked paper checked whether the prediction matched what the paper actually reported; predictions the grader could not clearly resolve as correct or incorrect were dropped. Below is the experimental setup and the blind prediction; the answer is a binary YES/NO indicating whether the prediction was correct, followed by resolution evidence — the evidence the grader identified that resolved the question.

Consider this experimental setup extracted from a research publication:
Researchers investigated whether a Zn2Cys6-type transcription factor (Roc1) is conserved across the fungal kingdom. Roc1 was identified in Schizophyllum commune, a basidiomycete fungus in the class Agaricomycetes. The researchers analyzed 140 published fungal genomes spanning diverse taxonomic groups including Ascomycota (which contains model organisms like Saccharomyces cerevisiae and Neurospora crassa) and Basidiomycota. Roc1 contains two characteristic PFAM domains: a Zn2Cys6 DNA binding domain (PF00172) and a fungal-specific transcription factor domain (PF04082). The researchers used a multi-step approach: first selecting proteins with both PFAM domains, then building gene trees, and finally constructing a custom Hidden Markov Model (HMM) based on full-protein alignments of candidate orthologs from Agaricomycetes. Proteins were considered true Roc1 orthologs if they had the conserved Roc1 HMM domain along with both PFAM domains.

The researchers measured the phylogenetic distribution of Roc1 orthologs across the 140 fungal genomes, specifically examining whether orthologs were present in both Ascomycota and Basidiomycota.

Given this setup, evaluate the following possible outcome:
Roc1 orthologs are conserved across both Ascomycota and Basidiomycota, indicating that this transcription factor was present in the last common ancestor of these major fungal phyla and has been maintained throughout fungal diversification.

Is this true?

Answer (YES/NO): NO